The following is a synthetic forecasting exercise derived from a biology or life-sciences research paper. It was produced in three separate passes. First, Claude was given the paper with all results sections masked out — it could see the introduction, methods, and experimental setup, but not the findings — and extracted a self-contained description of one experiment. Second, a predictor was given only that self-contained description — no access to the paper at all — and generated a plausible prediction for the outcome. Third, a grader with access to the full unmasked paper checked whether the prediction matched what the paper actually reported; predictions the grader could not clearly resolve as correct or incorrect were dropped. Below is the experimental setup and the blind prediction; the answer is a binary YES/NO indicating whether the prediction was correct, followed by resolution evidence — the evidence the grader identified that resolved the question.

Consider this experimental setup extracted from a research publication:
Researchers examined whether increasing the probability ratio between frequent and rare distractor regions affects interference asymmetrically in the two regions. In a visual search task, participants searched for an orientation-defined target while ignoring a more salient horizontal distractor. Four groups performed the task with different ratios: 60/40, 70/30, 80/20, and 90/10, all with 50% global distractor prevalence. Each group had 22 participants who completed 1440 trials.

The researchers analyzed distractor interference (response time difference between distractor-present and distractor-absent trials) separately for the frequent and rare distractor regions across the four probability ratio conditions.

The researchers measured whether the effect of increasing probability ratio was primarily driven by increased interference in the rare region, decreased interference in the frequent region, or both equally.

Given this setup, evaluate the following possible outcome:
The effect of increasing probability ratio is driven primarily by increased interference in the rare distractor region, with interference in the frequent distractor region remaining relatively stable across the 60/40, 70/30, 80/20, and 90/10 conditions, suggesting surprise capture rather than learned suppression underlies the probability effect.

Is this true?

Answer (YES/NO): YES